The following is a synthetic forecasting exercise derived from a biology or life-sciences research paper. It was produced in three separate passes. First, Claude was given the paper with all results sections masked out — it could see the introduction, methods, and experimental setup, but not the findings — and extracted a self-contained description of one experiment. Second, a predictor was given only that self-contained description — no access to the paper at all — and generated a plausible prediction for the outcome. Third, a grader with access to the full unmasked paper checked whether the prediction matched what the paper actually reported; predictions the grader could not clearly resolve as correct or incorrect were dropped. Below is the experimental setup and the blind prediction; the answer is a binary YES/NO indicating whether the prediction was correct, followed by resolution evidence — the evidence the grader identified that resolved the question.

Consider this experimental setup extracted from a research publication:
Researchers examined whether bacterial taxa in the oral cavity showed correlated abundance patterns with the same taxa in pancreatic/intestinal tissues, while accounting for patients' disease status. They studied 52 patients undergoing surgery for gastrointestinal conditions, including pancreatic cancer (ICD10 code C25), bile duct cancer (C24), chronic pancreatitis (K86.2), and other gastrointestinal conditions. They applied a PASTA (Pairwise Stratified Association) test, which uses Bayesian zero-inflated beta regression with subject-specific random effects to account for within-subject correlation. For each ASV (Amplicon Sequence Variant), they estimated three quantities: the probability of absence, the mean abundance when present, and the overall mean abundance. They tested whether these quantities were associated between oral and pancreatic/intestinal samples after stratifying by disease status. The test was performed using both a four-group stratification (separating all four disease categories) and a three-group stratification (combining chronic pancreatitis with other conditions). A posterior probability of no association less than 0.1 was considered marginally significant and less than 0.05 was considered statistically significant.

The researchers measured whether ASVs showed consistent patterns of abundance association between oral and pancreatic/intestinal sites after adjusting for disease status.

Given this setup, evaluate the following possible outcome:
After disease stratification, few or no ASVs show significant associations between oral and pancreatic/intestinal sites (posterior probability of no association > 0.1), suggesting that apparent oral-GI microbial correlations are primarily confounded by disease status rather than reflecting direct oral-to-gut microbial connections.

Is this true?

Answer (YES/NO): NO